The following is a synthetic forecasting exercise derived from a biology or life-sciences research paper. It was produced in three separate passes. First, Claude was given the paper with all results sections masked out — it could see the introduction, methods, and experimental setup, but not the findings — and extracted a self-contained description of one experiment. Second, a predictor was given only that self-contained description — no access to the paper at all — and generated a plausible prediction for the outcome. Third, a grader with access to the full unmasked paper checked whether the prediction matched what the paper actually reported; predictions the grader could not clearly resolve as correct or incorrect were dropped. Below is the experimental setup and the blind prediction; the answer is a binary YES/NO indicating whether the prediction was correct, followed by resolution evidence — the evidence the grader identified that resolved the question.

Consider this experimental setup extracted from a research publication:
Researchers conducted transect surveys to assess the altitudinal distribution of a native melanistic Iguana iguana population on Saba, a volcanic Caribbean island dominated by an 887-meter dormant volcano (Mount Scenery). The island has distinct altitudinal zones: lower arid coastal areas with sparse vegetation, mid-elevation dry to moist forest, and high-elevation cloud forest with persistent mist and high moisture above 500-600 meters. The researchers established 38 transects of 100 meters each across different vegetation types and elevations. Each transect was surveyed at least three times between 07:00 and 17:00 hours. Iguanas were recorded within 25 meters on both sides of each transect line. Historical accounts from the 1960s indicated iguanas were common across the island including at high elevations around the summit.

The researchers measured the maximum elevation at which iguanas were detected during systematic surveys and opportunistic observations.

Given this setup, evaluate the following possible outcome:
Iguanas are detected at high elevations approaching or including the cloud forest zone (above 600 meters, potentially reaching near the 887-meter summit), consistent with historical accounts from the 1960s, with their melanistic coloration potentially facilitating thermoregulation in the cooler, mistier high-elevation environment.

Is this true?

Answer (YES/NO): NO